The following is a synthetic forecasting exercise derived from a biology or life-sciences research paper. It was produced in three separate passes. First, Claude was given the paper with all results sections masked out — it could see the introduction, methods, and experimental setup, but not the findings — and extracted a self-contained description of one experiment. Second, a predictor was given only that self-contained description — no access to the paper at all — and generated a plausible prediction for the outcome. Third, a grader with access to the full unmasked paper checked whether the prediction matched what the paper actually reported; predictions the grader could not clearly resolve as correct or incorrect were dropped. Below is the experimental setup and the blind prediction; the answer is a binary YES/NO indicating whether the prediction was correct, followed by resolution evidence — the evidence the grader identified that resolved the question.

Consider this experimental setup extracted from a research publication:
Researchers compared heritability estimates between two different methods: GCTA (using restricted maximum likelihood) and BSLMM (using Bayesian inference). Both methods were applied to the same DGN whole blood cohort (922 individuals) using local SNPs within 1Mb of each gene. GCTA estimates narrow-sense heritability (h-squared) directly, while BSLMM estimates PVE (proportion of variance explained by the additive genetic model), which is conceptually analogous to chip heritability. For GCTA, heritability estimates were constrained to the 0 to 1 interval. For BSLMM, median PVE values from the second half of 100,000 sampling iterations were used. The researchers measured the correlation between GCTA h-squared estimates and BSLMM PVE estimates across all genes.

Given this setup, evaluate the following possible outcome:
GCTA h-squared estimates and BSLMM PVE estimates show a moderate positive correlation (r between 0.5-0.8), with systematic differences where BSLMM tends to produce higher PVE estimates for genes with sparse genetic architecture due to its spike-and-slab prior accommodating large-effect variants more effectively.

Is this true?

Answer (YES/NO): NO